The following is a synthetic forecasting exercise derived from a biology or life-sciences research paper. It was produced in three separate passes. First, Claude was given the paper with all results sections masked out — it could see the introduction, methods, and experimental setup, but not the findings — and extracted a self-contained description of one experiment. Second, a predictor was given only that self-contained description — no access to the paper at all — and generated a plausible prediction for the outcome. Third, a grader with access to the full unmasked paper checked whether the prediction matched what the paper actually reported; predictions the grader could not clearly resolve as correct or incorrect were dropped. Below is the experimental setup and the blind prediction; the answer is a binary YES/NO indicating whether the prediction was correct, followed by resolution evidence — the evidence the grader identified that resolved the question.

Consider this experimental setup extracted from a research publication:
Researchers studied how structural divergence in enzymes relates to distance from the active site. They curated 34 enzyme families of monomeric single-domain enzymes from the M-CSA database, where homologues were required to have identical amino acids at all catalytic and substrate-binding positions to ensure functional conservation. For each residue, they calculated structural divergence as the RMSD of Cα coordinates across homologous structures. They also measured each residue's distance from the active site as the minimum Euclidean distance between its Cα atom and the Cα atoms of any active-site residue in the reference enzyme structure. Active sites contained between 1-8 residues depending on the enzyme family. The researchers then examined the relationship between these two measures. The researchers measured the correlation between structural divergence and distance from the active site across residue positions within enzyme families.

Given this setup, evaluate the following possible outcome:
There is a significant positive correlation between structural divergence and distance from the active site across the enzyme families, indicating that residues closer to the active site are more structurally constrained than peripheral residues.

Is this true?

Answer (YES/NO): YES